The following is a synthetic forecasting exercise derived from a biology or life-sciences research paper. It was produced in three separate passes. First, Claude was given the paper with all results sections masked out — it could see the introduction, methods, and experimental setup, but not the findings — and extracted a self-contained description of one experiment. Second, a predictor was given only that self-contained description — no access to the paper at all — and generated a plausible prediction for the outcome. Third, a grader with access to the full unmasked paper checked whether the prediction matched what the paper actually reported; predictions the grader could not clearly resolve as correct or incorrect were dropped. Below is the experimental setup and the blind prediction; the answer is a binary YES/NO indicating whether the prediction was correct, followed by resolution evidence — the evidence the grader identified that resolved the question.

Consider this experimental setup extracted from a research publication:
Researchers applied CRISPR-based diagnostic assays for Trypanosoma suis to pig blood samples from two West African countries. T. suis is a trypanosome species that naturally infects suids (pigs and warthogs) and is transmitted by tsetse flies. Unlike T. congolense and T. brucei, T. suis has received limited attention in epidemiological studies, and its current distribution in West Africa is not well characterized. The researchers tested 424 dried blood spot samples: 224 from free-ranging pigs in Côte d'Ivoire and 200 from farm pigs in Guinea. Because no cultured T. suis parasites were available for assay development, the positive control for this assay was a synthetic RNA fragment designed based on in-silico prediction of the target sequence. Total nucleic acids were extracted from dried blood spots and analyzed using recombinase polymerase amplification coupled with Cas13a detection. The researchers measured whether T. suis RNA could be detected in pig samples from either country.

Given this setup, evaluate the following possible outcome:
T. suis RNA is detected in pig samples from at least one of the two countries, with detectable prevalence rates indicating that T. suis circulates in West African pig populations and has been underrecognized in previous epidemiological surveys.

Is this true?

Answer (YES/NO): NO